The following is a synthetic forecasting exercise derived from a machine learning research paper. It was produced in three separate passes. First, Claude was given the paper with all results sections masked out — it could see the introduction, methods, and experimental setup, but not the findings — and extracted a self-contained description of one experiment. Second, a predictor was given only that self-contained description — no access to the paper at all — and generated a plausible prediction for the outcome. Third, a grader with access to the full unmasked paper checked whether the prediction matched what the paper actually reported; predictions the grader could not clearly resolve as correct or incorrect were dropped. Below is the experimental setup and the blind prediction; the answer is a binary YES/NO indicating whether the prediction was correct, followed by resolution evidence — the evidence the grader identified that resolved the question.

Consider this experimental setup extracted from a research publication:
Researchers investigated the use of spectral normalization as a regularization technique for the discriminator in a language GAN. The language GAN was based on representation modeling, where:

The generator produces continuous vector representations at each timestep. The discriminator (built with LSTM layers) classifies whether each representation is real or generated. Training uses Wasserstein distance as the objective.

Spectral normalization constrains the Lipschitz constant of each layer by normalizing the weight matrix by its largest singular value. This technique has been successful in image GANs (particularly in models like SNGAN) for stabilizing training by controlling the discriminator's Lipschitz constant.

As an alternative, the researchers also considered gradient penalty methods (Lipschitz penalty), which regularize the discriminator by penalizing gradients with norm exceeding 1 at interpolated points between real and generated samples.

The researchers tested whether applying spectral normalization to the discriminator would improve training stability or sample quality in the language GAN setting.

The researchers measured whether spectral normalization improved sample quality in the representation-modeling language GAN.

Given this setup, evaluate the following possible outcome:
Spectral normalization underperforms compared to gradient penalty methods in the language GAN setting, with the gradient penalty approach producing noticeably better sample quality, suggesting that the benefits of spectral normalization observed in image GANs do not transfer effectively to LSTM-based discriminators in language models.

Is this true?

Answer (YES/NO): YES